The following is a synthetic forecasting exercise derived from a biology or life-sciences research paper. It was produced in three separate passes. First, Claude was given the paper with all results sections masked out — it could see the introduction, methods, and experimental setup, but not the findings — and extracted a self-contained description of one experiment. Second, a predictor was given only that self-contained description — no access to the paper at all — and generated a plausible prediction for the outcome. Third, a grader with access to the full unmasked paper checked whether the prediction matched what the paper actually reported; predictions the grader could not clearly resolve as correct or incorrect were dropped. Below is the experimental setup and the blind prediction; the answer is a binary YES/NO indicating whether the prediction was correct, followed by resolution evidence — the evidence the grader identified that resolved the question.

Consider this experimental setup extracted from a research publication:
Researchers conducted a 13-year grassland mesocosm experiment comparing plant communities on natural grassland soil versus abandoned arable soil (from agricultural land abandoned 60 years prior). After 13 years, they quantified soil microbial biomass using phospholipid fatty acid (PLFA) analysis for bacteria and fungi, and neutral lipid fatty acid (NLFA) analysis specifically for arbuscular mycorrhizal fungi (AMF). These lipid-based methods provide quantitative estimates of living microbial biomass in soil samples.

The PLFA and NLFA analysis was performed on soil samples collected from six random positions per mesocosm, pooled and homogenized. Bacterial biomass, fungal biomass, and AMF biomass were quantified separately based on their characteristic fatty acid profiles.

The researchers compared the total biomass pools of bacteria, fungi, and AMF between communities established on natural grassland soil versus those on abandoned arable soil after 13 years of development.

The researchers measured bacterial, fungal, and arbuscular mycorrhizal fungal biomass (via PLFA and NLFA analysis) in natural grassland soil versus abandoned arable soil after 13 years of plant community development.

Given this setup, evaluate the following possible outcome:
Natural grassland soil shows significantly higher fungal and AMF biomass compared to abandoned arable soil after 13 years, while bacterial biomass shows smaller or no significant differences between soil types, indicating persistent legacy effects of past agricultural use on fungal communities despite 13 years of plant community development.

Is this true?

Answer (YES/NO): NO